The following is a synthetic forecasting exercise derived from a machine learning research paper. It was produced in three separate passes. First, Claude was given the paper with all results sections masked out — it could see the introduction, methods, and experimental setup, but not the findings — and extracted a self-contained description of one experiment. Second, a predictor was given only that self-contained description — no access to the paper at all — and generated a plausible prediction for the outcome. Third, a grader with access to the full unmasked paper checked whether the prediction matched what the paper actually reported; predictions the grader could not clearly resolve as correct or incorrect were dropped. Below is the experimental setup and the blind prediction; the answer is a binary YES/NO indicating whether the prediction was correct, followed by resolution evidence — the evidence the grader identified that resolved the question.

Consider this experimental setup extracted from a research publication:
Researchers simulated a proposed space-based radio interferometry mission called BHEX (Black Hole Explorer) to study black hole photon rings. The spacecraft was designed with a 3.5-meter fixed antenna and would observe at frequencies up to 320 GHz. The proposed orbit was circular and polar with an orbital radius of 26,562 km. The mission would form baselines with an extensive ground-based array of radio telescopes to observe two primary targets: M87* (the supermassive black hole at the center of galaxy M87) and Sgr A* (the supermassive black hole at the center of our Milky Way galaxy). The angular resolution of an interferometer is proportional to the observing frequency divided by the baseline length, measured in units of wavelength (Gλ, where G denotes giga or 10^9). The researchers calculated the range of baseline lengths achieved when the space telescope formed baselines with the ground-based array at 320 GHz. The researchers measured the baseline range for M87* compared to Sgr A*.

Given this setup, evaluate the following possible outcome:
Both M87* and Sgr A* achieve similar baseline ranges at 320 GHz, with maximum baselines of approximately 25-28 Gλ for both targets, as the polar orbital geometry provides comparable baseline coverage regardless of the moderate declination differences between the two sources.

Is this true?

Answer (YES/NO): NO